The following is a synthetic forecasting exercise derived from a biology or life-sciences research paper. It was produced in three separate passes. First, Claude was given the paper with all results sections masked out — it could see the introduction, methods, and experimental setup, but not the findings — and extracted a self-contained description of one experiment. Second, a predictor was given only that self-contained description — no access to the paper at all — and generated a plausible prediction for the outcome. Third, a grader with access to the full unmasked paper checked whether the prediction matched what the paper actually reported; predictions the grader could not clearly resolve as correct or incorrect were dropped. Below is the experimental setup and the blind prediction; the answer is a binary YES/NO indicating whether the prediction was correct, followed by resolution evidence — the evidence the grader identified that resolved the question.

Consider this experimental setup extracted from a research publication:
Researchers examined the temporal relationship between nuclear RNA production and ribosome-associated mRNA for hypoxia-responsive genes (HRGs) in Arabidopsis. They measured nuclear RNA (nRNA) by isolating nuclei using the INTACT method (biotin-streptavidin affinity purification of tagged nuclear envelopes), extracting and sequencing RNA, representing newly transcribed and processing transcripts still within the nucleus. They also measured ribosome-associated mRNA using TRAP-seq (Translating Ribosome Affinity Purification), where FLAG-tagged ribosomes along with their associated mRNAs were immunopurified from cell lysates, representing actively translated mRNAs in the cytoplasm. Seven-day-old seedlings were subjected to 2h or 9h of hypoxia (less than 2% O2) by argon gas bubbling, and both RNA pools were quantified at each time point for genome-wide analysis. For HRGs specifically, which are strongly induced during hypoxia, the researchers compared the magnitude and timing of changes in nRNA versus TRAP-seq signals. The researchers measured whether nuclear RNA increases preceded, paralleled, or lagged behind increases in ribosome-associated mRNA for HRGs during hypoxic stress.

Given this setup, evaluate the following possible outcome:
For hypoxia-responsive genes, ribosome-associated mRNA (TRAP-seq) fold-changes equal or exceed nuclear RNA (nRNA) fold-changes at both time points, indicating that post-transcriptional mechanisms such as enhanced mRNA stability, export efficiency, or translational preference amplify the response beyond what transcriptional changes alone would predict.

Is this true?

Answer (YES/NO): NO